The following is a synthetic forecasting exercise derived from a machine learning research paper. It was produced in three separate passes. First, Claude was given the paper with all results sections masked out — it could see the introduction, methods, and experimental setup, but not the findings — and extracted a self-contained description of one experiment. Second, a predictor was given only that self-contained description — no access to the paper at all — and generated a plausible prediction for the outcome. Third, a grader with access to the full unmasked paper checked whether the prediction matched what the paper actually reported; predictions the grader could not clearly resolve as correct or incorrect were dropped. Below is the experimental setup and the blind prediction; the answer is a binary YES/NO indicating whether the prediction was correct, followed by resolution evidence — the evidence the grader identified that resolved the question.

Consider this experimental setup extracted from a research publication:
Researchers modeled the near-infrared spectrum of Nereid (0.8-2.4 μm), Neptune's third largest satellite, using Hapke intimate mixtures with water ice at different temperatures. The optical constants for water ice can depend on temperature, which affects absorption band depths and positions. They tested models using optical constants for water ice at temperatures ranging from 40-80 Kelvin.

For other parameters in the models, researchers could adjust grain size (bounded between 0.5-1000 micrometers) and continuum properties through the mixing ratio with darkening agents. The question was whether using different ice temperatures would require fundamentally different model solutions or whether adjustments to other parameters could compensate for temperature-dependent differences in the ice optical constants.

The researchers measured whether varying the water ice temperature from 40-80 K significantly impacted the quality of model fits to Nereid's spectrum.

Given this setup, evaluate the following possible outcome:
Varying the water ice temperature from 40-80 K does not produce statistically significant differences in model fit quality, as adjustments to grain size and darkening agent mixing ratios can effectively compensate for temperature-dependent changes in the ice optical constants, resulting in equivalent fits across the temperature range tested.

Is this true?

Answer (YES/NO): YES